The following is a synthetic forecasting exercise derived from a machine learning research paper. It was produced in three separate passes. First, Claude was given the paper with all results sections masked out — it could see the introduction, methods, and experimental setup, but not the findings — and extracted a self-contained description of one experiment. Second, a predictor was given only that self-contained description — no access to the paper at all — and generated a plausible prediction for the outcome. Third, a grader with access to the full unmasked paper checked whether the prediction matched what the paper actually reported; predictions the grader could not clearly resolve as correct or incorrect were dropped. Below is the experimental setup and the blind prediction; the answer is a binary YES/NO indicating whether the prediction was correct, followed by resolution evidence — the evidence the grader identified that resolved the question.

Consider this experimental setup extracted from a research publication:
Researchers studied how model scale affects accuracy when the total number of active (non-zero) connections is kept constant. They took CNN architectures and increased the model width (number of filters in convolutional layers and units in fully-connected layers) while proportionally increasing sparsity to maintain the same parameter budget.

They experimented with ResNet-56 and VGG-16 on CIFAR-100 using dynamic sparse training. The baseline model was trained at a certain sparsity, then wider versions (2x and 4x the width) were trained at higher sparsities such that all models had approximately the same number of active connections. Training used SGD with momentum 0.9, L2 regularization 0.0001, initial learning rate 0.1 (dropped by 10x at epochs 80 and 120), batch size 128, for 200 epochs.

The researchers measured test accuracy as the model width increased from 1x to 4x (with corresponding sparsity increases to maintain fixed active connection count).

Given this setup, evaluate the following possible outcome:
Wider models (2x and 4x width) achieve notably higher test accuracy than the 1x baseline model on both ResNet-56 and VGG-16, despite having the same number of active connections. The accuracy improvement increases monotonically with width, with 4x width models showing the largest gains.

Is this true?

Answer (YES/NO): YES